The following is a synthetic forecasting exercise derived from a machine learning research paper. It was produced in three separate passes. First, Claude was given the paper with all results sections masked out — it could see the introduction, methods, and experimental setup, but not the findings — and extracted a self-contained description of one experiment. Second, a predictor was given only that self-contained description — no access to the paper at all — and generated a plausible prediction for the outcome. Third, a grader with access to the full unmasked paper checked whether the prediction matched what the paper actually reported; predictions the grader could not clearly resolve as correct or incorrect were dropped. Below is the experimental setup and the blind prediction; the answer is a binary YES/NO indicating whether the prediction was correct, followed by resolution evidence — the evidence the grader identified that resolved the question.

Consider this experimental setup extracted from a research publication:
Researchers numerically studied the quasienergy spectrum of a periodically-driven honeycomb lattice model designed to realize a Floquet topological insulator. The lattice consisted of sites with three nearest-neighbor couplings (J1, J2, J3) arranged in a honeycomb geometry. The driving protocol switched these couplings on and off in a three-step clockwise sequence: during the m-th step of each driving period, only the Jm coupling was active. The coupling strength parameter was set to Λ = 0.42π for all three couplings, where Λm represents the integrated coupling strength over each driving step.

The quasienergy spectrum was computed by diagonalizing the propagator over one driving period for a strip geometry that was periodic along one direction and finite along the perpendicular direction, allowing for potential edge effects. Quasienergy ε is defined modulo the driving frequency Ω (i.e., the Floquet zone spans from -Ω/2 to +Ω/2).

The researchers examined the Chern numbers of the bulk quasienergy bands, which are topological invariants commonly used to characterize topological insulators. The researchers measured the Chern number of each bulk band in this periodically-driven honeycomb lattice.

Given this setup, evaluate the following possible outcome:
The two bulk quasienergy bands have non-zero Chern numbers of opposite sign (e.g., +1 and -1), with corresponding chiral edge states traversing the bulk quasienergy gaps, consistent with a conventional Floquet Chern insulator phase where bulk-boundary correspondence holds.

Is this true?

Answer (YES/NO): NO